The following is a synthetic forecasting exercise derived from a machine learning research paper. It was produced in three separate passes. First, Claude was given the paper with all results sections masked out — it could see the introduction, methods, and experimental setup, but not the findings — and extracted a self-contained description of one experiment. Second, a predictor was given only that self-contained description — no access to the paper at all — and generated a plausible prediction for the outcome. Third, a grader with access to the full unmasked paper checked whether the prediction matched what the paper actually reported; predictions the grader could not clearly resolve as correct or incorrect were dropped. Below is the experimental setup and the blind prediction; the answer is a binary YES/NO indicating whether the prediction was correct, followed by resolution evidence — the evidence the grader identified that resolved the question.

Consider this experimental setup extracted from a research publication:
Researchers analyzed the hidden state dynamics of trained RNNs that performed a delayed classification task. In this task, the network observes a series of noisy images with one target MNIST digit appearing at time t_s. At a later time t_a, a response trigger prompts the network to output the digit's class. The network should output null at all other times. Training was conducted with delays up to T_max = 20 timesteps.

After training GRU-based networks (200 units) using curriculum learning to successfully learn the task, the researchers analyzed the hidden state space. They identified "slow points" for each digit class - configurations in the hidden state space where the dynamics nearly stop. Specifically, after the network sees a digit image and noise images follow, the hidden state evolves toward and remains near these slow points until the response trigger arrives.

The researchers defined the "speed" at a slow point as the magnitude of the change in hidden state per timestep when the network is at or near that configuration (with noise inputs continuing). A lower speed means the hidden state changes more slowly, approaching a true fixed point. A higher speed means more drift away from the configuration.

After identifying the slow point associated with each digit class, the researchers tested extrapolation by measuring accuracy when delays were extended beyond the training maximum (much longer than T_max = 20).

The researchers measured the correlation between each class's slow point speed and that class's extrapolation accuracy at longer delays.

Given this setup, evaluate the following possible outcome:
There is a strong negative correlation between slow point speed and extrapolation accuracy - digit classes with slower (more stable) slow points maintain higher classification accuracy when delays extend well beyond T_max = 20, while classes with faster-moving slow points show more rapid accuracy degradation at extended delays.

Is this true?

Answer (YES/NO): YES